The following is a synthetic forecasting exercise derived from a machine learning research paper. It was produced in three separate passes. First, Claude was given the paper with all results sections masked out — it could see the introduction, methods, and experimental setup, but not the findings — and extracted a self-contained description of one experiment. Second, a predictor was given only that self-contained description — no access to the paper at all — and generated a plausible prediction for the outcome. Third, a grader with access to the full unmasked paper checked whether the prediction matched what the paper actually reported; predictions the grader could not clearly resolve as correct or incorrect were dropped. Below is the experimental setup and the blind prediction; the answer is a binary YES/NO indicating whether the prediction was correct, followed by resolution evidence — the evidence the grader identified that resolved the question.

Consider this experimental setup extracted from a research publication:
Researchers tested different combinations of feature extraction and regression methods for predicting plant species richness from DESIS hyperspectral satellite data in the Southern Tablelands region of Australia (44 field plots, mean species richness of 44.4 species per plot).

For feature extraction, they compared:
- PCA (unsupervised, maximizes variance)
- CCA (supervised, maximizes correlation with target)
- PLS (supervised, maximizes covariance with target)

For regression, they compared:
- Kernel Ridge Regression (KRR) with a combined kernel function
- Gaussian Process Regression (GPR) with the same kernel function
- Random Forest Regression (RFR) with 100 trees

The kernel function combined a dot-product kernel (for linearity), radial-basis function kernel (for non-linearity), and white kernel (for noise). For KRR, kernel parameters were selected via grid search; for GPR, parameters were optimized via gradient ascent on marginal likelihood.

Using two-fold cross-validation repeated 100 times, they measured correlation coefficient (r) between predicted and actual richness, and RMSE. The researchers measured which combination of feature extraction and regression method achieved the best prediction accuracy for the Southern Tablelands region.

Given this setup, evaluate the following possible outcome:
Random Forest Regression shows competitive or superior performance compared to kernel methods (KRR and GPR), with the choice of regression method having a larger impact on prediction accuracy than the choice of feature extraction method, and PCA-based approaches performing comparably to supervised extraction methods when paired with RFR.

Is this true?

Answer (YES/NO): NO